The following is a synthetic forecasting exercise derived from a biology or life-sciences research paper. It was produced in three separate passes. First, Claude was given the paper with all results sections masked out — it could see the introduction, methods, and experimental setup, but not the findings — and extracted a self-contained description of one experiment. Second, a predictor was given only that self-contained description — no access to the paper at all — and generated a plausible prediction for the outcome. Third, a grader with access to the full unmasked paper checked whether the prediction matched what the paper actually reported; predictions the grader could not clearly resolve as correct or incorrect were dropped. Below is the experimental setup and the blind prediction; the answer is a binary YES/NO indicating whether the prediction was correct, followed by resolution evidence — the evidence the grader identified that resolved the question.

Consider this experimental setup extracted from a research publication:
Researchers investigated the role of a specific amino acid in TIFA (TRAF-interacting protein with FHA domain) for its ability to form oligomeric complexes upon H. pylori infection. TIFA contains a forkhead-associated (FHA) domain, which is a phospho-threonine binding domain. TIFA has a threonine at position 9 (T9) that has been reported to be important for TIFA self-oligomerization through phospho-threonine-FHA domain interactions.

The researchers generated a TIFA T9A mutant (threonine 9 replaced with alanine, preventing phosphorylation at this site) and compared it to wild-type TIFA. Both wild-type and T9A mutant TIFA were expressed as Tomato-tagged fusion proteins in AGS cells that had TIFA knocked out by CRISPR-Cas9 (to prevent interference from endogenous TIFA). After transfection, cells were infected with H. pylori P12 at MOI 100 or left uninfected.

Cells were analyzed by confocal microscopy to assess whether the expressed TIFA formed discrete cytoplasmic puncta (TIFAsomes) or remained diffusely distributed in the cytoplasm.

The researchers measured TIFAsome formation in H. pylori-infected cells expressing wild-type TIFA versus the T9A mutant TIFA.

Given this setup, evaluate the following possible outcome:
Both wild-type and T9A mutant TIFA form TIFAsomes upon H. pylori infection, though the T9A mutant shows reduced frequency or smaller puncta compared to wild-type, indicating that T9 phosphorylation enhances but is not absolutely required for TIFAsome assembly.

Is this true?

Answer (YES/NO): NO